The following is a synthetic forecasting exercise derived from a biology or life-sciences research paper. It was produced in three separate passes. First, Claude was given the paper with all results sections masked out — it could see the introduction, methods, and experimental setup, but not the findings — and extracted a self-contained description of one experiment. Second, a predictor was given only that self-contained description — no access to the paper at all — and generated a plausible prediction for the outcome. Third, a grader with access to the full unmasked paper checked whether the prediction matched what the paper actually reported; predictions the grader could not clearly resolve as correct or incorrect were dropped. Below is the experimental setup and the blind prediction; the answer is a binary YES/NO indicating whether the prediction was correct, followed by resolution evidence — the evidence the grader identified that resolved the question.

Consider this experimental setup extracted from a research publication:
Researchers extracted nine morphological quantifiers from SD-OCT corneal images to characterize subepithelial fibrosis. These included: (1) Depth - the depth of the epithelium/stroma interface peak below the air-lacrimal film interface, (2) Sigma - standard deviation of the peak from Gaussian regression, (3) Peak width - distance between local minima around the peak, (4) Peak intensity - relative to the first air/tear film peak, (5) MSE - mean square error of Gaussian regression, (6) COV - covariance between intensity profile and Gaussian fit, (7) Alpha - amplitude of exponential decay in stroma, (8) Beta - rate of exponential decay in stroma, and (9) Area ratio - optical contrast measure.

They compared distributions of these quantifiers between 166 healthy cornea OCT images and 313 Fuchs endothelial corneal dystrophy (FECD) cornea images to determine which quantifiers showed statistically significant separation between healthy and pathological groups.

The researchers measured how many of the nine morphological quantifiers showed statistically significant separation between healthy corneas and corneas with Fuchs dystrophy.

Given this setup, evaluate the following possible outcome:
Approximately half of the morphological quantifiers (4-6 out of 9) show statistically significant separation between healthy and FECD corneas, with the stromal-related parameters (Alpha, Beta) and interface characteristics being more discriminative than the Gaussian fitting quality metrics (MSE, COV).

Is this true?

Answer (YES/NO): NO